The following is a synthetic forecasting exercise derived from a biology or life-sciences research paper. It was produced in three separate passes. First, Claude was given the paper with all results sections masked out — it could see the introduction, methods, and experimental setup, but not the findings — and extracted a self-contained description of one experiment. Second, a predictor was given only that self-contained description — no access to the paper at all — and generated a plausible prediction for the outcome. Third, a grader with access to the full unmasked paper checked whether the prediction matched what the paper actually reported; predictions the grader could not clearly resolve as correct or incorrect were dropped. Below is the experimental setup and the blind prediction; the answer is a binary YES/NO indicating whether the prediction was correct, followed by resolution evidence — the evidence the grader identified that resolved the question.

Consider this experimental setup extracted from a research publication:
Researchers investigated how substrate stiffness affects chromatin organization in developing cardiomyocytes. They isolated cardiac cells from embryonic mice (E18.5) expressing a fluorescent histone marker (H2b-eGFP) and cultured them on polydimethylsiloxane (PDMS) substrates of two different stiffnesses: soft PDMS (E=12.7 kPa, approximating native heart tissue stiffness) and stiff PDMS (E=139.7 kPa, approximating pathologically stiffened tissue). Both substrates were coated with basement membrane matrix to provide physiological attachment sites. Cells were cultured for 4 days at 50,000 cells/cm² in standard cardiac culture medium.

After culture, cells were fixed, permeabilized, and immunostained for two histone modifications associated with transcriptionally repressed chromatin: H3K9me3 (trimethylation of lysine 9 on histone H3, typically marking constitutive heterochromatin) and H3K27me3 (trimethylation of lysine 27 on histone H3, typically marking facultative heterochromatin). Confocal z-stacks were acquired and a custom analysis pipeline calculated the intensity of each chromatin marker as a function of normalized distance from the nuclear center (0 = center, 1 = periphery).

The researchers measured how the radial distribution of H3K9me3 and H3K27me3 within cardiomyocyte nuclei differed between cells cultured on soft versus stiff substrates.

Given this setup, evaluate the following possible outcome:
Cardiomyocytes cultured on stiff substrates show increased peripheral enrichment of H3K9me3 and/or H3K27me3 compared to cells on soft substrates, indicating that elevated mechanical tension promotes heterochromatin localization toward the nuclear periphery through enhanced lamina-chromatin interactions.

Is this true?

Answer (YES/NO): NO